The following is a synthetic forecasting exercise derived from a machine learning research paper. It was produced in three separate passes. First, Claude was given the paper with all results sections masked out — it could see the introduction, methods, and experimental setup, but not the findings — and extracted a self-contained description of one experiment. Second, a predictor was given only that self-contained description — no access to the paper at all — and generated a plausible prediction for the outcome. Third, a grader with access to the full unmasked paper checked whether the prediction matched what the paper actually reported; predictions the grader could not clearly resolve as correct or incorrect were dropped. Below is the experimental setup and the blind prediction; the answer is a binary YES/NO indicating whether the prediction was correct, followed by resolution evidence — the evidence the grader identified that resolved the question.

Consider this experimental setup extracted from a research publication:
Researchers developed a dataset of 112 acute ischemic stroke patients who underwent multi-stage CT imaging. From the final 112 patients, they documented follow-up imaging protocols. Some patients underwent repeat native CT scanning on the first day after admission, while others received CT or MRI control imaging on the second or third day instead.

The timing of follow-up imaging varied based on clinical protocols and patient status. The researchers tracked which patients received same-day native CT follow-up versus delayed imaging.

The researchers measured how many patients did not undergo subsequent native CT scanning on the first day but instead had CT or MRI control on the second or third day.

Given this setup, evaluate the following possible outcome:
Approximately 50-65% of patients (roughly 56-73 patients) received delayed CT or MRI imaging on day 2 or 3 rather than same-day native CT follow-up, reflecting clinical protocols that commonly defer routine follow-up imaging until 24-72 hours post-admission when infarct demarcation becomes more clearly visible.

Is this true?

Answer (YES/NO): NO